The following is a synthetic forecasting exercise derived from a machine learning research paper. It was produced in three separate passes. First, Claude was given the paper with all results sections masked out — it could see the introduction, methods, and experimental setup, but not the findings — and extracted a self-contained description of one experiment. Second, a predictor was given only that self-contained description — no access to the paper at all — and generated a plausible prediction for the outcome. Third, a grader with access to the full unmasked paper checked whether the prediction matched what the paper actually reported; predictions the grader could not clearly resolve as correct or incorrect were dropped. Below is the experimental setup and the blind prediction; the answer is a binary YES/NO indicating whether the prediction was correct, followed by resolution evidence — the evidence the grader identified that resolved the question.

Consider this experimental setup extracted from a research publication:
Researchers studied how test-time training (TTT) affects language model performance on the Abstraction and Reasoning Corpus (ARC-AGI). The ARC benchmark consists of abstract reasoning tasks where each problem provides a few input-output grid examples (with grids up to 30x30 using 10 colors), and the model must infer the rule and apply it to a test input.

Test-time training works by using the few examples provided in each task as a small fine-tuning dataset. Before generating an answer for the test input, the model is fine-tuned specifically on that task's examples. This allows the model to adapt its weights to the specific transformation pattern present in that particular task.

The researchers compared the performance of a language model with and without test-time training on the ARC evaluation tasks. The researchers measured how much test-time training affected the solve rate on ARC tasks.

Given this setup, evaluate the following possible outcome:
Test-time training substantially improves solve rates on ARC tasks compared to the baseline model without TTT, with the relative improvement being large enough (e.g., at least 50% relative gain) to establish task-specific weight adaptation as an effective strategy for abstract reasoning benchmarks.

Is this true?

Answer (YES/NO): YES